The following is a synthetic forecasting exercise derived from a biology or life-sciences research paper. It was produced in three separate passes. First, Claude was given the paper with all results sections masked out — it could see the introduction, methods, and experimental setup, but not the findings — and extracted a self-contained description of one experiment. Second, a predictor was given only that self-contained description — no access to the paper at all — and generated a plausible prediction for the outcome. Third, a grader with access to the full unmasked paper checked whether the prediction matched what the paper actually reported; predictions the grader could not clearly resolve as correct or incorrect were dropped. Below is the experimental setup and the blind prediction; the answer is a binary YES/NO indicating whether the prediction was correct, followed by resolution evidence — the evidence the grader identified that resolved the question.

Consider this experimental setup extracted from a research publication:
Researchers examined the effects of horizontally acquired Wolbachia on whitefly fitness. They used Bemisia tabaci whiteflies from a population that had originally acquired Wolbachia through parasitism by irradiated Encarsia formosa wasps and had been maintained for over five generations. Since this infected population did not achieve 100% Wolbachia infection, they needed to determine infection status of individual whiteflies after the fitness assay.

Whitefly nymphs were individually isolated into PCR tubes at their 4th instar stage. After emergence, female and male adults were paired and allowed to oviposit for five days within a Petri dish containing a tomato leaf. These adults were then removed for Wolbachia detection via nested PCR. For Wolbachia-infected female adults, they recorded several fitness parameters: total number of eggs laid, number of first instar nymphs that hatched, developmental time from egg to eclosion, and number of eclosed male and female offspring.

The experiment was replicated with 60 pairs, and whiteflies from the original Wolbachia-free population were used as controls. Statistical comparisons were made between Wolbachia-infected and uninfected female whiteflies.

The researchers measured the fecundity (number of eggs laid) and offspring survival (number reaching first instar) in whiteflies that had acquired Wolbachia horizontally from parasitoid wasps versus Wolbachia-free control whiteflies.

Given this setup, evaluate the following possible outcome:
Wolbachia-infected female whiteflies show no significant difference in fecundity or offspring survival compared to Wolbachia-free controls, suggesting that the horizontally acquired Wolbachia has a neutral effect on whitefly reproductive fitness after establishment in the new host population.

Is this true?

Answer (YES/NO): NO